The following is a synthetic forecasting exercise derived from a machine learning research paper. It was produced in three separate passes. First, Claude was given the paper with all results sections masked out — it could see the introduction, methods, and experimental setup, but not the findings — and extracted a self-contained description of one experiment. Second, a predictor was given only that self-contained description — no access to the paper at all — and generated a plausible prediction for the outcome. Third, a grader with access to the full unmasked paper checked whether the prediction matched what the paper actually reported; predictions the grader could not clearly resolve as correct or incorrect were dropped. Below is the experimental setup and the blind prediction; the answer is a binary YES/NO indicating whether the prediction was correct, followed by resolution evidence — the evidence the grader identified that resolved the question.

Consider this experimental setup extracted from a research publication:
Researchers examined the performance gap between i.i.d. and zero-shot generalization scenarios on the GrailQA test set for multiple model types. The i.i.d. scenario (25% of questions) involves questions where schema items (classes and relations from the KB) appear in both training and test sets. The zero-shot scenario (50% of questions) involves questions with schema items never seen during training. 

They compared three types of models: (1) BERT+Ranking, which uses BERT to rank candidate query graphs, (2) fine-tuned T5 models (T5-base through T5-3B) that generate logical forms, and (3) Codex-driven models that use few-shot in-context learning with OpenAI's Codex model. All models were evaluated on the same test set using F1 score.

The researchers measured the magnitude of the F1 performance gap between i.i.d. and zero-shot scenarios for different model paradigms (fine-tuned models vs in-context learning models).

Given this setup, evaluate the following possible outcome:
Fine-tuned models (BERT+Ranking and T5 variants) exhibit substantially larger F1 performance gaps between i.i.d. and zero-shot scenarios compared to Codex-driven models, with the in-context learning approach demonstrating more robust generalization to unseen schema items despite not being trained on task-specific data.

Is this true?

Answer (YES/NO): NO